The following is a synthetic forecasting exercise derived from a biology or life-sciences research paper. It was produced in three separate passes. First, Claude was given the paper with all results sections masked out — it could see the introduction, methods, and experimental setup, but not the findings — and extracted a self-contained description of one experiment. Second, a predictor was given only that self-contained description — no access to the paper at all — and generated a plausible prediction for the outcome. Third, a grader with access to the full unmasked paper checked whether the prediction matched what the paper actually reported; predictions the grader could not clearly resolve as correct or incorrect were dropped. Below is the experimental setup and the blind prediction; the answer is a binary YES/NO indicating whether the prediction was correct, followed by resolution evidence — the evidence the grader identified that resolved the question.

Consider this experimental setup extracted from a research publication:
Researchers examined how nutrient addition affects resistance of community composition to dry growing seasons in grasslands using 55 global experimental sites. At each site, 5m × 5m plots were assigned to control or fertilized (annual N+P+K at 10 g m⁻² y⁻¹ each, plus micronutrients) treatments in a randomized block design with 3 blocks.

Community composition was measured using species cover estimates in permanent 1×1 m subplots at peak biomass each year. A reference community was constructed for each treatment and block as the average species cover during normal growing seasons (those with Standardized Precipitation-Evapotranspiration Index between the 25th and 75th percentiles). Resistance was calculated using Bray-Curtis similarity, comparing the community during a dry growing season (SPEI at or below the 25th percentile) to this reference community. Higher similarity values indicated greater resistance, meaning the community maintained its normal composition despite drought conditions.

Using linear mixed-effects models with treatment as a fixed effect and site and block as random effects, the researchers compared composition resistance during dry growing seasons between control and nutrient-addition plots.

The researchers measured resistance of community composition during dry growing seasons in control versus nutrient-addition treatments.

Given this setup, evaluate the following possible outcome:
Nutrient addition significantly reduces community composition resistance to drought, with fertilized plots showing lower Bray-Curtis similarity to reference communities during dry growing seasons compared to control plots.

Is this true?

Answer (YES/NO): YES